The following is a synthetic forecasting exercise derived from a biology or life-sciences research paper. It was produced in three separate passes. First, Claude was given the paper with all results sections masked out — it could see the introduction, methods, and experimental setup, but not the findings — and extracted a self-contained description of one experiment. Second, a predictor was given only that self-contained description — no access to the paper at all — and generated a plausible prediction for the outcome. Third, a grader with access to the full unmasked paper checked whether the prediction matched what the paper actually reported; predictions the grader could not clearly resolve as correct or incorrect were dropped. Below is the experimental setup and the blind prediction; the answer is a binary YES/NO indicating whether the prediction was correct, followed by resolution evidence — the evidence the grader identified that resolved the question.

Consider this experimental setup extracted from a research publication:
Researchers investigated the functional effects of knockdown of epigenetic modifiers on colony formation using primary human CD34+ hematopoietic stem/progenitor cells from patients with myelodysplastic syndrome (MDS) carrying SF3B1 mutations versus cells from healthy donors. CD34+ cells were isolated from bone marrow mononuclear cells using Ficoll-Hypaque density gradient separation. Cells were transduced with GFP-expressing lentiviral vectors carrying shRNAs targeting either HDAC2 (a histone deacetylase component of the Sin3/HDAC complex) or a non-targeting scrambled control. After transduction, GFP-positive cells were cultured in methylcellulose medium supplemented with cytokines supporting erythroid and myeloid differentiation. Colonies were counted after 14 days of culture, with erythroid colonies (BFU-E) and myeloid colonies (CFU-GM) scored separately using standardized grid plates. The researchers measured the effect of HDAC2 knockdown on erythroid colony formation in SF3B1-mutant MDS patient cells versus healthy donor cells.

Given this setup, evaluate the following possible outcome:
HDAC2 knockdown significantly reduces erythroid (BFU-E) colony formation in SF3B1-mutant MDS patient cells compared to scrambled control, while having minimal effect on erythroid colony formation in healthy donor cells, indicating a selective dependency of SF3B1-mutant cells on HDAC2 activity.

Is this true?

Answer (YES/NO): NO